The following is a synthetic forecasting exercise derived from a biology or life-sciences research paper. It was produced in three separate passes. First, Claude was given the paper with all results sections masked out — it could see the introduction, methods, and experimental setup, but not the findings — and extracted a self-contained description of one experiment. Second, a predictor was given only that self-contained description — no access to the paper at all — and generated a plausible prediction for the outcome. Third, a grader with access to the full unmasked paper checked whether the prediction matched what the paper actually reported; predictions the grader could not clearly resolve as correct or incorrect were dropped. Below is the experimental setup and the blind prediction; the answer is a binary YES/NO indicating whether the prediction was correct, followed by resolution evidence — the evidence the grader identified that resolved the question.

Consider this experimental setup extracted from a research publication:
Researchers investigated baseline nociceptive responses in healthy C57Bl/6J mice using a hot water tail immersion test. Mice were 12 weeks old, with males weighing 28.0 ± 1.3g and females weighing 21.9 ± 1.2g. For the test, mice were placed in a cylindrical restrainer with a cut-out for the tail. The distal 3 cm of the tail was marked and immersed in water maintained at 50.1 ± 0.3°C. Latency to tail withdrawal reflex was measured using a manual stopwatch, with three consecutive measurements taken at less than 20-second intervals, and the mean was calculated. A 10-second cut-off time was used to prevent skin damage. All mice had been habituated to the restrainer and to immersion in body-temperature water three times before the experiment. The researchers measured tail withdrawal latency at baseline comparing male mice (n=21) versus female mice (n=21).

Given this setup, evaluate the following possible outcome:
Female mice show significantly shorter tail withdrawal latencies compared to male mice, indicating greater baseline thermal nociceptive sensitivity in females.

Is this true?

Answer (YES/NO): YES